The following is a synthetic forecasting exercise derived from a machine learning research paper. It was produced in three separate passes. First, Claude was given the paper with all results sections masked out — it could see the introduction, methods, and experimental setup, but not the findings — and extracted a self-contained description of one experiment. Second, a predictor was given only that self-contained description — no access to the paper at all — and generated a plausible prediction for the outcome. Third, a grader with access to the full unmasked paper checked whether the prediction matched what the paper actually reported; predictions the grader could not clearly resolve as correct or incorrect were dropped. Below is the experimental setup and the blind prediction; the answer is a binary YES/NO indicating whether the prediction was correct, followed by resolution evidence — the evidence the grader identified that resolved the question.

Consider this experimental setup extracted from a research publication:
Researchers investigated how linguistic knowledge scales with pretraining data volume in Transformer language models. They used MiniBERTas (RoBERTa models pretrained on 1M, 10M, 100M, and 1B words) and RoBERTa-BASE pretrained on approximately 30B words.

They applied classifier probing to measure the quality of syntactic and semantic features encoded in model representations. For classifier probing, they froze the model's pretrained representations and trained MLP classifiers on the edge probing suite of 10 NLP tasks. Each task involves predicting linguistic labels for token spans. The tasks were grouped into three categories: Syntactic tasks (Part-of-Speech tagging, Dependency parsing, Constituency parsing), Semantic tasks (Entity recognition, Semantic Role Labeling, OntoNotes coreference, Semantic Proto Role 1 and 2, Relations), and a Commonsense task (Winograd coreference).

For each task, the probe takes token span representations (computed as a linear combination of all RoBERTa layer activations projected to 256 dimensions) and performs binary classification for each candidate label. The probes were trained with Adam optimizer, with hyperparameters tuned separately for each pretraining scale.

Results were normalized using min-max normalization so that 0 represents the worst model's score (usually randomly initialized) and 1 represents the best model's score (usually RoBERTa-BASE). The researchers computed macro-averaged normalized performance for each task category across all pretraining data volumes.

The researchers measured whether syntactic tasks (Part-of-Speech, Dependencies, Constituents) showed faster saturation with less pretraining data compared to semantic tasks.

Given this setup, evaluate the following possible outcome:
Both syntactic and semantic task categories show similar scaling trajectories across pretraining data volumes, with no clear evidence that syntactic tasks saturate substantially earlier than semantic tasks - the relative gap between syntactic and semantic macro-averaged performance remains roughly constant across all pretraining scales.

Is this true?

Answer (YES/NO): NO